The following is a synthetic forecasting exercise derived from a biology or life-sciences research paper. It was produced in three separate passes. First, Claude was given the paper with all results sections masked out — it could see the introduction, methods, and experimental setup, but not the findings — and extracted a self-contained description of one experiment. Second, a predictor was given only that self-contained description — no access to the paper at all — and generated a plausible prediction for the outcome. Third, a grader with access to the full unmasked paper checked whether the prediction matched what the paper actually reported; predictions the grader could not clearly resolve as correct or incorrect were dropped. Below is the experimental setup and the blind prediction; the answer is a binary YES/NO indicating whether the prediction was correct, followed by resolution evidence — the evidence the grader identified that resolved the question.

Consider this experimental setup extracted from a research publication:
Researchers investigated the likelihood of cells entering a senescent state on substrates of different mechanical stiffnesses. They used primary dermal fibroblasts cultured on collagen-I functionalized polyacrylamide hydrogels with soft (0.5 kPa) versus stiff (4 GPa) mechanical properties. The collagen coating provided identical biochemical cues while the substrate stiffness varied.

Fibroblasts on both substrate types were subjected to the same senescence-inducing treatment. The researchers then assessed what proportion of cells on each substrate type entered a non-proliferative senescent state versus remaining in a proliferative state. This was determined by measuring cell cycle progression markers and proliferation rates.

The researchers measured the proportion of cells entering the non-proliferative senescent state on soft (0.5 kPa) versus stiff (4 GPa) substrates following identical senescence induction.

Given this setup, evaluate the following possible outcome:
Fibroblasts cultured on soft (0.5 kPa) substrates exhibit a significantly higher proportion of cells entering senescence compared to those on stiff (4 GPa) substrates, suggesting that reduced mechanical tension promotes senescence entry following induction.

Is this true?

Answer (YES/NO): YES